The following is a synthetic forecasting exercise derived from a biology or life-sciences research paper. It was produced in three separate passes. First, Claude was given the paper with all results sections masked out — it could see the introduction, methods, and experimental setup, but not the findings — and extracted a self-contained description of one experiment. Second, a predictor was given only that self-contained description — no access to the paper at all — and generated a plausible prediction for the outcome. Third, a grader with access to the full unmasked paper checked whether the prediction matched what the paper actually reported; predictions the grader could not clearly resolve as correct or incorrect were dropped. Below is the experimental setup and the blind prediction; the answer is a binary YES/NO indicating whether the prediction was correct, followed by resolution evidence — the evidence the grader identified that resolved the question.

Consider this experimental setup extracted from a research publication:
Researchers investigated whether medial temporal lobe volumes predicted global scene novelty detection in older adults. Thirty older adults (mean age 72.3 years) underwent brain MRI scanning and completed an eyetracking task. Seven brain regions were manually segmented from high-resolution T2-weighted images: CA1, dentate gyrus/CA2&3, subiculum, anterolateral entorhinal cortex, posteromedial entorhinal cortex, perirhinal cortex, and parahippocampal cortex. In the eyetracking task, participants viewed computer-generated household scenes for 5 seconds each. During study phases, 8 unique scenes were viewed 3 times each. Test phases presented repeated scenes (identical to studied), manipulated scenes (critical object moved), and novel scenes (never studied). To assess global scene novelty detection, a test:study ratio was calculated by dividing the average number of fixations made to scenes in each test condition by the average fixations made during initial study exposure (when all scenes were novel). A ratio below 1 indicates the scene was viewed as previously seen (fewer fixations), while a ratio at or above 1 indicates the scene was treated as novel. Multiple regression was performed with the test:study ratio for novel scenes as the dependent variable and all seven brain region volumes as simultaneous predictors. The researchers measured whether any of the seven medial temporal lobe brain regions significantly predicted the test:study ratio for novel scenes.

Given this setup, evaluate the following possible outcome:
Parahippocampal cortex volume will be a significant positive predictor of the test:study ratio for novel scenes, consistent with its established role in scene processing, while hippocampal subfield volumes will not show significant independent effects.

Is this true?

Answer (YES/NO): NO